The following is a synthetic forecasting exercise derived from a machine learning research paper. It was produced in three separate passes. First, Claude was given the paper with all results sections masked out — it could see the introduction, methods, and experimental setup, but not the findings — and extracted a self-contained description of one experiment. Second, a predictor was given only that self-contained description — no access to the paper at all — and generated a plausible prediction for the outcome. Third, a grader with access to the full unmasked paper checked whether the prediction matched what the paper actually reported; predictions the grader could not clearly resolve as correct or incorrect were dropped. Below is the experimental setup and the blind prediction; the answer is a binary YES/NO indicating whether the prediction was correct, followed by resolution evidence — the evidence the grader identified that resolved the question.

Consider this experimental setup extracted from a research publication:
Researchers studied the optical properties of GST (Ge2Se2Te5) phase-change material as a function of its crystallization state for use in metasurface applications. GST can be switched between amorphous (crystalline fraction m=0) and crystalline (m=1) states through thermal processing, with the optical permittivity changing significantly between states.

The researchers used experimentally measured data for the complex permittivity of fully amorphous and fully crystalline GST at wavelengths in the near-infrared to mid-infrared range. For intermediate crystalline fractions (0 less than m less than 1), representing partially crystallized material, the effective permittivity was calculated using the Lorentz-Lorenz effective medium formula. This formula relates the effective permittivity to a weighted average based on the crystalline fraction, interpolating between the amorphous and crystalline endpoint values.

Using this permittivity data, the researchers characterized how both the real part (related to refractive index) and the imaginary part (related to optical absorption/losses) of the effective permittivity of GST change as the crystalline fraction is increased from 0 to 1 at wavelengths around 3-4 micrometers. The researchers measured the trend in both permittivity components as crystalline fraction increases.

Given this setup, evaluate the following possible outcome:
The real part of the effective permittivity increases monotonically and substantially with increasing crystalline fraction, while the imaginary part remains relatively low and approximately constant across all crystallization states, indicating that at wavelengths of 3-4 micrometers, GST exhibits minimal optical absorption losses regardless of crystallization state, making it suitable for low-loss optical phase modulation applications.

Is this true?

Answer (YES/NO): NO